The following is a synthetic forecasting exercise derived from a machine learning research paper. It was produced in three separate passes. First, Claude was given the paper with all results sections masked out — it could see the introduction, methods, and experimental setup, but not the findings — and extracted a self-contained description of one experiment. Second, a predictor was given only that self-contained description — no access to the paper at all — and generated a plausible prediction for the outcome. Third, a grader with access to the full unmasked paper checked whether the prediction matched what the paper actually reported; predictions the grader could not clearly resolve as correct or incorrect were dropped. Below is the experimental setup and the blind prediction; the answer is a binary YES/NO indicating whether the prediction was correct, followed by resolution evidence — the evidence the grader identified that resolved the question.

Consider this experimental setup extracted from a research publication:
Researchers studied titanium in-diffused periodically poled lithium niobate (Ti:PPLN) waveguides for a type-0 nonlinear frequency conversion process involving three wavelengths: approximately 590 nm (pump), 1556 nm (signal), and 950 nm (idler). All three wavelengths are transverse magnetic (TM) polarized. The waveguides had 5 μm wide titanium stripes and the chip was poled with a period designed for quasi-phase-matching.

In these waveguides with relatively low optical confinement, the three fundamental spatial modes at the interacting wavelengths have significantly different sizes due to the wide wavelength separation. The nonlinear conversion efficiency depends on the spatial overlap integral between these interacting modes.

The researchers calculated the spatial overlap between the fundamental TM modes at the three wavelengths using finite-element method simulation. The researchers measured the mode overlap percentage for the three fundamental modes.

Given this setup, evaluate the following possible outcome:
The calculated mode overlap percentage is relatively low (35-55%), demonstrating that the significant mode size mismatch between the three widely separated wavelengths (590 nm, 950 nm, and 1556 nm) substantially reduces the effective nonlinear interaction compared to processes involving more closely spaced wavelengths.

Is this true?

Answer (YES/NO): NO